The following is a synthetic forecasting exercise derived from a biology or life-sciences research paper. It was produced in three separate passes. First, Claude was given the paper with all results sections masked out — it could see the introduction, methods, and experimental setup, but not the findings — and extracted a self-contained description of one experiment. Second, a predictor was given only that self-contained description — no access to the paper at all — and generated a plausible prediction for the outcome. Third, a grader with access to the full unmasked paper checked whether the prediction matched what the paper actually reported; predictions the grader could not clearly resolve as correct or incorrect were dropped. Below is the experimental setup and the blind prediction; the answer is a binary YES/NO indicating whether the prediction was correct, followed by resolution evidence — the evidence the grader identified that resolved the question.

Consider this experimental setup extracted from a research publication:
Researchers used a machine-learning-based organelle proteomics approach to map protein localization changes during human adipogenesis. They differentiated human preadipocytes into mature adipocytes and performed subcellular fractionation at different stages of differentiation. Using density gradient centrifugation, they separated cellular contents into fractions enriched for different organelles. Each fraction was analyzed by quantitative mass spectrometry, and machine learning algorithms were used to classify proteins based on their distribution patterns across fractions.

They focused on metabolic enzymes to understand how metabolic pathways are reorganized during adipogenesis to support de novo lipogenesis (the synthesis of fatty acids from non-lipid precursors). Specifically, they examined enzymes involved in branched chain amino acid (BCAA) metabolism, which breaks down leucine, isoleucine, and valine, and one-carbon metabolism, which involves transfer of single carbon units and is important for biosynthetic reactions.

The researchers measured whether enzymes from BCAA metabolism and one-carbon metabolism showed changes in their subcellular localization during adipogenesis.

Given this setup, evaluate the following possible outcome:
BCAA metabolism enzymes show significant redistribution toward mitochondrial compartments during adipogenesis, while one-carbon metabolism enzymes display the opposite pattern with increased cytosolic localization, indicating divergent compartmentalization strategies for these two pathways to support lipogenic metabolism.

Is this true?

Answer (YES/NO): YES